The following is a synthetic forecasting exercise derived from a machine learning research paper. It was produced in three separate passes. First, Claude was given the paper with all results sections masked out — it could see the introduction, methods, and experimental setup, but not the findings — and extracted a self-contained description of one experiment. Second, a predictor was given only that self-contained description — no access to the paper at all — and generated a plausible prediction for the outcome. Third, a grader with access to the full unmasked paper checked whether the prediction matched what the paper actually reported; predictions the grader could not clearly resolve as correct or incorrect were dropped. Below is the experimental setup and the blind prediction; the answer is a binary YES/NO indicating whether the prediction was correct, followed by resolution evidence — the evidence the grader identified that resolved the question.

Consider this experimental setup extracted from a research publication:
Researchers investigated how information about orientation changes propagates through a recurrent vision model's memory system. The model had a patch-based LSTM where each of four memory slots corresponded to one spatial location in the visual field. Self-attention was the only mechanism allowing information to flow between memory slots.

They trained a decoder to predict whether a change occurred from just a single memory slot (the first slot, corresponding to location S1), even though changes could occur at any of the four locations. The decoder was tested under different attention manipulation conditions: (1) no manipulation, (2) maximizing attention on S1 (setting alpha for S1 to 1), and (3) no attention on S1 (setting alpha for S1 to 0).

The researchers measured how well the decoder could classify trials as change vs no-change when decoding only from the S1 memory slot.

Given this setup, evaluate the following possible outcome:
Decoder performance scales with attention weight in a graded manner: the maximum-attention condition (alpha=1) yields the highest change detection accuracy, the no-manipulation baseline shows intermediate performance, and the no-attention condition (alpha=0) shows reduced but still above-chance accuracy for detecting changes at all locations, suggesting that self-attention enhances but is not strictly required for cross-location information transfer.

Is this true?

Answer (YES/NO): NO